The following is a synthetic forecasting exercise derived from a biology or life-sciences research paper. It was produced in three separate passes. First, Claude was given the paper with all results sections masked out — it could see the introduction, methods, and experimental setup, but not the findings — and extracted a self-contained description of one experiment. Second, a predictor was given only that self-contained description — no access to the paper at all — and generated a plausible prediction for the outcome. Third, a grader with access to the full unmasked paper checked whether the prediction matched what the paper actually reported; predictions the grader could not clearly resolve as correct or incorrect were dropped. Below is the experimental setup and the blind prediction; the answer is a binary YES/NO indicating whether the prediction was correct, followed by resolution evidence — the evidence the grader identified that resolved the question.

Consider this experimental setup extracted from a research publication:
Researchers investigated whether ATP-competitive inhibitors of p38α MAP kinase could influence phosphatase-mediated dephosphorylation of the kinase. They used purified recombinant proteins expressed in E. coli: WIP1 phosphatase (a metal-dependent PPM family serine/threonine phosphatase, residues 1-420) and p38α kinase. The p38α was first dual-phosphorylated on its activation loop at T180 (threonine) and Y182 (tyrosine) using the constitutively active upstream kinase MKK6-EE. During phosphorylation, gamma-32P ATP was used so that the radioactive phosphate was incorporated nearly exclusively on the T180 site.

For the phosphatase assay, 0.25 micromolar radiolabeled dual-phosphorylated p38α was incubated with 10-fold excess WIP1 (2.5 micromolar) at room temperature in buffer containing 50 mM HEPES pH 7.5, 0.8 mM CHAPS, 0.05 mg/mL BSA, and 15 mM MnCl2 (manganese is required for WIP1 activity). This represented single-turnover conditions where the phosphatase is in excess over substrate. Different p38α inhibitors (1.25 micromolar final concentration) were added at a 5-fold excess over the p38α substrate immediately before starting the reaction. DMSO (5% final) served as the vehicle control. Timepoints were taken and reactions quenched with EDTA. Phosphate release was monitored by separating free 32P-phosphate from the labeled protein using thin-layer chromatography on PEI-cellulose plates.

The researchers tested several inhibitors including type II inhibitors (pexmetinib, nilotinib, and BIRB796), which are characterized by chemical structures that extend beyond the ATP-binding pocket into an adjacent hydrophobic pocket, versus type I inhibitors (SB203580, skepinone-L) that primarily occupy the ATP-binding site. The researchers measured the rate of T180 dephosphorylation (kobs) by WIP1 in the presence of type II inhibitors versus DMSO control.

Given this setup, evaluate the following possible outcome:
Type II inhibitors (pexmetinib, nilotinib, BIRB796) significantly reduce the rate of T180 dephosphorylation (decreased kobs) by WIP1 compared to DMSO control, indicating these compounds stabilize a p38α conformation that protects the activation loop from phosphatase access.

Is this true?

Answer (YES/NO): NO